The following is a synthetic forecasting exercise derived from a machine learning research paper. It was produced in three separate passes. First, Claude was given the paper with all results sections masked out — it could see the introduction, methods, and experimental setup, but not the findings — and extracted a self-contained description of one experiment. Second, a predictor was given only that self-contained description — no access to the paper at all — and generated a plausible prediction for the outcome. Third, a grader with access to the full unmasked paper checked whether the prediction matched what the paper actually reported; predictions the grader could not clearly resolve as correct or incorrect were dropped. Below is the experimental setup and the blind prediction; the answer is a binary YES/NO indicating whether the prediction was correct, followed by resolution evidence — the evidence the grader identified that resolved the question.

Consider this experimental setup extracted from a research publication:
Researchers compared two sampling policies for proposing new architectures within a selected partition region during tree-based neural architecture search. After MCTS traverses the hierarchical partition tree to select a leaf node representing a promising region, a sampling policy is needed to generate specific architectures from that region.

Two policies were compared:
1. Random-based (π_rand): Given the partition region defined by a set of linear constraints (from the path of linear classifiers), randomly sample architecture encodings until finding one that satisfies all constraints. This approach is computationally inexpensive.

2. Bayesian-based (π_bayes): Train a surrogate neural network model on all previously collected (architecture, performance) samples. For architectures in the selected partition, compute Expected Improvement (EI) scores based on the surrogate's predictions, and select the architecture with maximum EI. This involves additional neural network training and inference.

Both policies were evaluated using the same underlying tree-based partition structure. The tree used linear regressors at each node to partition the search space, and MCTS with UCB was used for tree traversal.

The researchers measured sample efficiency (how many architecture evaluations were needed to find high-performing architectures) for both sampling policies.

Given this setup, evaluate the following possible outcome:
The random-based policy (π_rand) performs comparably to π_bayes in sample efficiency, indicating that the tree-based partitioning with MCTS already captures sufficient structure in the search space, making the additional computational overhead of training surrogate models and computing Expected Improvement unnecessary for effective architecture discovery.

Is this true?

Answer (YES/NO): NO